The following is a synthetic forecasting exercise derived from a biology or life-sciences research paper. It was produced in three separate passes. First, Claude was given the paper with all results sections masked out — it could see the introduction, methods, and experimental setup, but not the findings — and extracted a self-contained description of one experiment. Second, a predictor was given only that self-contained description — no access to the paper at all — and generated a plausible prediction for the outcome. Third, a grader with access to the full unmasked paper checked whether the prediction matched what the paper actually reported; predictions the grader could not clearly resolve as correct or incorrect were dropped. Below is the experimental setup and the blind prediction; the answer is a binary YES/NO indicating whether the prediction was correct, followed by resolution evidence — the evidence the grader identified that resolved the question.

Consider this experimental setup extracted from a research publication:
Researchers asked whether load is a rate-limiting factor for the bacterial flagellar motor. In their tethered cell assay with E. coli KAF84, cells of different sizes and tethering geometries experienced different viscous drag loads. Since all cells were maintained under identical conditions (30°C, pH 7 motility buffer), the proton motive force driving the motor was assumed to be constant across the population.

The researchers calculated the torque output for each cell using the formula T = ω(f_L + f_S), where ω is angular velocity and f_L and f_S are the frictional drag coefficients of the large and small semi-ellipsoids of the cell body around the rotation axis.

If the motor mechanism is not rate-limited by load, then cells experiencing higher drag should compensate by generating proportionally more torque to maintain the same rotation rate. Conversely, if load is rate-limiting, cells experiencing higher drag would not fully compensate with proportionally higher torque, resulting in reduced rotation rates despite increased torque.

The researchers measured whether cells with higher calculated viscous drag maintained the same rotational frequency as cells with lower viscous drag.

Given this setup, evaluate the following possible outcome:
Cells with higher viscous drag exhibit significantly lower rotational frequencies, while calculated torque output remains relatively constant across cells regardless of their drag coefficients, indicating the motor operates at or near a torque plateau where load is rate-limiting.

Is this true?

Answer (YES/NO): NO